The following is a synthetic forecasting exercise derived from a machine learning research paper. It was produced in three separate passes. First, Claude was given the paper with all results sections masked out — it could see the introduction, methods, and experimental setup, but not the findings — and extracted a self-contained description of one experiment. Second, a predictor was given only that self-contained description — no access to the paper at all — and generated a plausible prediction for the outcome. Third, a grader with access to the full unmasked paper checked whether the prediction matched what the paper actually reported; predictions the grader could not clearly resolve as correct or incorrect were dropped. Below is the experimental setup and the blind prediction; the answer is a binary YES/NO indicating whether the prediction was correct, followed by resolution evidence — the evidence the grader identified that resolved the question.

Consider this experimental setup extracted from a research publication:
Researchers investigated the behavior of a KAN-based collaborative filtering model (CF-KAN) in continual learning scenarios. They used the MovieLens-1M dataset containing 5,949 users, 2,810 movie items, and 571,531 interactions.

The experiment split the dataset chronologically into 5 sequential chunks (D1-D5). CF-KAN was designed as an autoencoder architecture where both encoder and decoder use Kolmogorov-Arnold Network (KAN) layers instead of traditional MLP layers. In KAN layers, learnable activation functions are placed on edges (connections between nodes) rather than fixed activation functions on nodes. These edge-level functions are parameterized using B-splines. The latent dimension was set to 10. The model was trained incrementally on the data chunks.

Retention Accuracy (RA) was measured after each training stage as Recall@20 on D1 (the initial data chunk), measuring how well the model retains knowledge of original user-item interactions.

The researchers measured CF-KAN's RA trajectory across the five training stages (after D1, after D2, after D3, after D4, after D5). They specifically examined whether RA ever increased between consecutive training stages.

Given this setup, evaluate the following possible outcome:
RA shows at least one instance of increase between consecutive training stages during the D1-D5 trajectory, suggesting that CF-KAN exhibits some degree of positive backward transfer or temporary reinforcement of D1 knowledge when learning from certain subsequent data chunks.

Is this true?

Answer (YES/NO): YES